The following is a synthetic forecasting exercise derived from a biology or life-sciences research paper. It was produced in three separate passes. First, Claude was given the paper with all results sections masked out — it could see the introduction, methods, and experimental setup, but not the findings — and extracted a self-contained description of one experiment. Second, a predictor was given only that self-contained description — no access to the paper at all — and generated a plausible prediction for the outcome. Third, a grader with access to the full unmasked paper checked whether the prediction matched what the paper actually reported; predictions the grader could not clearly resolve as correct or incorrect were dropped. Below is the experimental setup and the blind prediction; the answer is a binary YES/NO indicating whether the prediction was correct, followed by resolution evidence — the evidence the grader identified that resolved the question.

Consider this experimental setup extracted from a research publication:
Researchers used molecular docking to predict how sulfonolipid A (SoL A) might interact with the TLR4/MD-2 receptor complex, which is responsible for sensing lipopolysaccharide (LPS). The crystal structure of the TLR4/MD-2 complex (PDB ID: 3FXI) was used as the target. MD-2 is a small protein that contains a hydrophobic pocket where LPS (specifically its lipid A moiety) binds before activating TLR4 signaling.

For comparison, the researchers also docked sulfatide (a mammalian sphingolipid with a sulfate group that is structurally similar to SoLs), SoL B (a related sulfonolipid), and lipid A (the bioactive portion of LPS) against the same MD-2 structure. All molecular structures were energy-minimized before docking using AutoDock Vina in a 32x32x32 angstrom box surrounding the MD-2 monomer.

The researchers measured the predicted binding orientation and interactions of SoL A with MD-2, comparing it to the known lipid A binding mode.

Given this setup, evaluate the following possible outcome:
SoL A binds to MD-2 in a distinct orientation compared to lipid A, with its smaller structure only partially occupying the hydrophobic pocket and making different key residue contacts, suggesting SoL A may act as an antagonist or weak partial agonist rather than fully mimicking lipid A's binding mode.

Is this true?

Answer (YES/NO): NO